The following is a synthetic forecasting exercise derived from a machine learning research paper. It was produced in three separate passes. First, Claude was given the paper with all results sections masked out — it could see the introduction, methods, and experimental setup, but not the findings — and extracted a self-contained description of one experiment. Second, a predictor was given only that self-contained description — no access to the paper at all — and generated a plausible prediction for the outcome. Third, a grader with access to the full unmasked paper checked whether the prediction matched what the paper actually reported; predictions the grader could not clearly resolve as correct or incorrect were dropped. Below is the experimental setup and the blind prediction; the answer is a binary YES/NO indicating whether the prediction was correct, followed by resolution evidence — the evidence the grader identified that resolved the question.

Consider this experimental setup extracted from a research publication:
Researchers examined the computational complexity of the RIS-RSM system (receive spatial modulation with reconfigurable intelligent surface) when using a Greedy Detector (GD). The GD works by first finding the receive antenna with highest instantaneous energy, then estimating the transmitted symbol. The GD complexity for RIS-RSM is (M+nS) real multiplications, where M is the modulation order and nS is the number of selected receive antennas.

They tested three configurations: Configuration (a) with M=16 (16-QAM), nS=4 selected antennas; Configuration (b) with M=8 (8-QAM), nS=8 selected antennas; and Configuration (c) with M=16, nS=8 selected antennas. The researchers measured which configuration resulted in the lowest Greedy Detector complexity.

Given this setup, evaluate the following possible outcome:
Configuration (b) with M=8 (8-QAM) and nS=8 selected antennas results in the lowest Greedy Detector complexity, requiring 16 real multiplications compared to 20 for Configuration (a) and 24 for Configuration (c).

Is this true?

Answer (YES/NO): YES